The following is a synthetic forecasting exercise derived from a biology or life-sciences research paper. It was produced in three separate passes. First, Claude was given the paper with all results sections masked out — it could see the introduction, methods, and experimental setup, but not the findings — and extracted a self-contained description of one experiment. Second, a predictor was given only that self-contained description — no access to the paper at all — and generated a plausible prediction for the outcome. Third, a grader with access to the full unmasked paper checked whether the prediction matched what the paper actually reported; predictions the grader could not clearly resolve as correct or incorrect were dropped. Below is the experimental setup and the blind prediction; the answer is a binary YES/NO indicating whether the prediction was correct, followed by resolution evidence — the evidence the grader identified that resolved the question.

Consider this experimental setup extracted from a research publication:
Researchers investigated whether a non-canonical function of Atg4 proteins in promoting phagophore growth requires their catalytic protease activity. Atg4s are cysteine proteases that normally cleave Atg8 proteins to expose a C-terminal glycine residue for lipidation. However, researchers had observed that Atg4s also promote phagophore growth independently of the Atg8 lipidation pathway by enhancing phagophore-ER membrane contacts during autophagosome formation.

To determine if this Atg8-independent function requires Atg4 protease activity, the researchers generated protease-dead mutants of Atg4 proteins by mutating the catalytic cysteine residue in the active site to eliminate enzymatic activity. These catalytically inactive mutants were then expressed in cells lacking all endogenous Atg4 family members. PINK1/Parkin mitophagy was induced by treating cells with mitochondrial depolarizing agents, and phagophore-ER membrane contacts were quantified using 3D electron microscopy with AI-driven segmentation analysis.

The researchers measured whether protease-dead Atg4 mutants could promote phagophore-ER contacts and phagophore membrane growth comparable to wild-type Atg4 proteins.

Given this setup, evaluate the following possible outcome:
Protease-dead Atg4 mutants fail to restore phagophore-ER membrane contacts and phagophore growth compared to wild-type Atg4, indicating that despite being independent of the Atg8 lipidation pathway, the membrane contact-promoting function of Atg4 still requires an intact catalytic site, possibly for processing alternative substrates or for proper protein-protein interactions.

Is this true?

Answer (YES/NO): NO